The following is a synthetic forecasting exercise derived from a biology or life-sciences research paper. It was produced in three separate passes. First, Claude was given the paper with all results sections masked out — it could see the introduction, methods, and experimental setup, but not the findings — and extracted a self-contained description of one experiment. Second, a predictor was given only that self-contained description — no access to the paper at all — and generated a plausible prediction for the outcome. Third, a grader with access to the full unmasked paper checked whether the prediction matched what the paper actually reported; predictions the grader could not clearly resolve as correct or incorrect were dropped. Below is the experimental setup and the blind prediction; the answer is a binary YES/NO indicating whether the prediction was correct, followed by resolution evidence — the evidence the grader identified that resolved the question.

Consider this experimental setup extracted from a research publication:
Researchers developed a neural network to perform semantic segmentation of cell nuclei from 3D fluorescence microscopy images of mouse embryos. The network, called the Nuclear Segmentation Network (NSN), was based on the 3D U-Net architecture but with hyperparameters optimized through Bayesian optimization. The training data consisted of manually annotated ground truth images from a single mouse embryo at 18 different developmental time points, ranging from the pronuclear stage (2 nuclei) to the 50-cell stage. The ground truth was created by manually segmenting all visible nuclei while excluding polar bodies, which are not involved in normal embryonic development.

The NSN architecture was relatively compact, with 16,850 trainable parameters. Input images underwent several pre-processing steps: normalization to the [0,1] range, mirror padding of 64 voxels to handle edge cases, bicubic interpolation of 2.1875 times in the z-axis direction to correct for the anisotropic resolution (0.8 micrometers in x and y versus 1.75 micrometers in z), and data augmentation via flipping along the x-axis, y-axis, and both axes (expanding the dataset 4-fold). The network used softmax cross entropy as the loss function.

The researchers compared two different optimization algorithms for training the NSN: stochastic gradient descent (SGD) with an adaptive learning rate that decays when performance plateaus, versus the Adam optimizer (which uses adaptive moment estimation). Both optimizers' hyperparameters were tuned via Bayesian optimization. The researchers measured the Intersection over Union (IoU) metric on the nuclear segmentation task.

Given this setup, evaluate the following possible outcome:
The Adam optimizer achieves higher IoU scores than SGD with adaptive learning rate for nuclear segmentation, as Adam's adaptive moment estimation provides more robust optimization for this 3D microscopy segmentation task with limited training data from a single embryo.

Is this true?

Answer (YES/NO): NO